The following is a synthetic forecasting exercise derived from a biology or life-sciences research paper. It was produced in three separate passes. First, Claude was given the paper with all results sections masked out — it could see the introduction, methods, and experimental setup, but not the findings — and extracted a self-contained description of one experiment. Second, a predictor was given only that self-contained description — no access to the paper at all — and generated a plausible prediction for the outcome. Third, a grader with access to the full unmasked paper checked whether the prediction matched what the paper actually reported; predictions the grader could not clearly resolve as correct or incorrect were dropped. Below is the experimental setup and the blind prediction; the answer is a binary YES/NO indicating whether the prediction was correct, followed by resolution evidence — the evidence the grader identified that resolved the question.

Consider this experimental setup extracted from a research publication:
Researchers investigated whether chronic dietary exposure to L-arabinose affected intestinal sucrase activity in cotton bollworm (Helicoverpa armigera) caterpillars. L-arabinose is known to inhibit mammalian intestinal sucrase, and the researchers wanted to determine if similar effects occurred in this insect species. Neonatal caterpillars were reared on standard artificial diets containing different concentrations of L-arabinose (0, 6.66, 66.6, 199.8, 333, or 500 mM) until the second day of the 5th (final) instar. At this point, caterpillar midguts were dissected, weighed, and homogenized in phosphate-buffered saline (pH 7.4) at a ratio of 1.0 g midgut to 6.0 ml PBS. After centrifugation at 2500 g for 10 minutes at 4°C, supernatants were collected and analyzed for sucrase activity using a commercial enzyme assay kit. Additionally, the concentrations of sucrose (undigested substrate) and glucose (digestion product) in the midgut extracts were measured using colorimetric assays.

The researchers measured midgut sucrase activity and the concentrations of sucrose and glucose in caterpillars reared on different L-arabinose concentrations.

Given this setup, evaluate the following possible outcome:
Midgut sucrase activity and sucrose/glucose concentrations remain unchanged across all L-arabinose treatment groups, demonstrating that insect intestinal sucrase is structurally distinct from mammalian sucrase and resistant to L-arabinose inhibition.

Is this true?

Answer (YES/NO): NO